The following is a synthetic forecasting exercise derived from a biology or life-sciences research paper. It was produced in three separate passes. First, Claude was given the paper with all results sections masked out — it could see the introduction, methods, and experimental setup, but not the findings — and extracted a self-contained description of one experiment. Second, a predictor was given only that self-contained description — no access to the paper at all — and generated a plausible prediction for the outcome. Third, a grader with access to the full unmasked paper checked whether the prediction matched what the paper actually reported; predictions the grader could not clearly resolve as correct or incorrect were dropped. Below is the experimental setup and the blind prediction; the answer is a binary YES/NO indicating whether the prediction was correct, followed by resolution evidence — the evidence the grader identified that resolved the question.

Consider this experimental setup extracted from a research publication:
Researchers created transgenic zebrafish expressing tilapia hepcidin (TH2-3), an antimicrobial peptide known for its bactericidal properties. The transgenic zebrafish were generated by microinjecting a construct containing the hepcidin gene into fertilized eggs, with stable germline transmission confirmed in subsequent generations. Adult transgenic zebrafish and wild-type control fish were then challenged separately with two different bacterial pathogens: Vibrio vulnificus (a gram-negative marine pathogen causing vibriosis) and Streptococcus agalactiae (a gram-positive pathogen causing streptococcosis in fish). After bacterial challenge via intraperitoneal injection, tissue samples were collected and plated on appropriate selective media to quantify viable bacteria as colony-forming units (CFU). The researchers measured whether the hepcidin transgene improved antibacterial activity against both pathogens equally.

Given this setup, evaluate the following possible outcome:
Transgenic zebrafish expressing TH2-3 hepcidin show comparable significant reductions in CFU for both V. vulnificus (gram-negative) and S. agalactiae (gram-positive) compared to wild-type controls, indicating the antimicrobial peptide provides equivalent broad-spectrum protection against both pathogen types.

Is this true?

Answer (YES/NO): NO